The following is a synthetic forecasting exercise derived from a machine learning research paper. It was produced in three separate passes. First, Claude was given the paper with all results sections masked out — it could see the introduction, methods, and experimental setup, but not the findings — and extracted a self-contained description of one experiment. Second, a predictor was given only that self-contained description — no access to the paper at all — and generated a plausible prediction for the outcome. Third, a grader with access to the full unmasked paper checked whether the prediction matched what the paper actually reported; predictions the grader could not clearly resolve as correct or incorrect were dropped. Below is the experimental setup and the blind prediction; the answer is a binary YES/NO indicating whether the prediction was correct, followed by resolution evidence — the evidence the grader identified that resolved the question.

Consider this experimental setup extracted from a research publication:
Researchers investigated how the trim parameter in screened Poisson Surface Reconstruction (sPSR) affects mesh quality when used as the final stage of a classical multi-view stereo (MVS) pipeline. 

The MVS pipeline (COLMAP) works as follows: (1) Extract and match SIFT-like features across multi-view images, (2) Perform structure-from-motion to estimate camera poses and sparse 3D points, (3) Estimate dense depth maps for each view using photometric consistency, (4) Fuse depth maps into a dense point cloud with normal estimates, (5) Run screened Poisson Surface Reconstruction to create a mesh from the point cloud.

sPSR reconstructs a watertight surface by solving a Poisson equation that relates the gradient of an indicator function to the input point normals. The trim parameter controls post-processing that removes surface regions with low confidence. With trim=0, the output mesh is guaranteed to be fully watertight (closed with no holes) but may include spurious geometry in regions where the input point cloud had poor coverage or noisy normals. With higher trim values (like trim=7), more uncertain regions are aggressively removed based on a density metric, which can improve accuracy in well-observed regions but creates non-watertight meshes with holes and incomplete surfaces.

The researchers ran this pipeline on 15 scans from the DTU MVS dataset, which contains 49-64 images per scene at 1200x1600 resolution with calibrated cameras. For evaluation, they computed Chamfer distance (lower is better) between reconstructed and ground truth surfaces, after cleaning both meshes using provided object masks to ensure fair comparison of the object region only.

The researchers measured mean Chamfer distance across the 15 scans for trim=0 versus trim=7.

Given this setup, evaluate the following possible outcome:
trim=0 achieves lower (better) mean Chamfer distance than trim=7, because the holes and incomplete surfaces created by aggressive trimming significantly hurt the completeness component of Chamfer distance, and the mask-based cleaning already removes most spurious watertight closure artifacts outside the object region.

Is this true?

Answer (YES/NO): NO